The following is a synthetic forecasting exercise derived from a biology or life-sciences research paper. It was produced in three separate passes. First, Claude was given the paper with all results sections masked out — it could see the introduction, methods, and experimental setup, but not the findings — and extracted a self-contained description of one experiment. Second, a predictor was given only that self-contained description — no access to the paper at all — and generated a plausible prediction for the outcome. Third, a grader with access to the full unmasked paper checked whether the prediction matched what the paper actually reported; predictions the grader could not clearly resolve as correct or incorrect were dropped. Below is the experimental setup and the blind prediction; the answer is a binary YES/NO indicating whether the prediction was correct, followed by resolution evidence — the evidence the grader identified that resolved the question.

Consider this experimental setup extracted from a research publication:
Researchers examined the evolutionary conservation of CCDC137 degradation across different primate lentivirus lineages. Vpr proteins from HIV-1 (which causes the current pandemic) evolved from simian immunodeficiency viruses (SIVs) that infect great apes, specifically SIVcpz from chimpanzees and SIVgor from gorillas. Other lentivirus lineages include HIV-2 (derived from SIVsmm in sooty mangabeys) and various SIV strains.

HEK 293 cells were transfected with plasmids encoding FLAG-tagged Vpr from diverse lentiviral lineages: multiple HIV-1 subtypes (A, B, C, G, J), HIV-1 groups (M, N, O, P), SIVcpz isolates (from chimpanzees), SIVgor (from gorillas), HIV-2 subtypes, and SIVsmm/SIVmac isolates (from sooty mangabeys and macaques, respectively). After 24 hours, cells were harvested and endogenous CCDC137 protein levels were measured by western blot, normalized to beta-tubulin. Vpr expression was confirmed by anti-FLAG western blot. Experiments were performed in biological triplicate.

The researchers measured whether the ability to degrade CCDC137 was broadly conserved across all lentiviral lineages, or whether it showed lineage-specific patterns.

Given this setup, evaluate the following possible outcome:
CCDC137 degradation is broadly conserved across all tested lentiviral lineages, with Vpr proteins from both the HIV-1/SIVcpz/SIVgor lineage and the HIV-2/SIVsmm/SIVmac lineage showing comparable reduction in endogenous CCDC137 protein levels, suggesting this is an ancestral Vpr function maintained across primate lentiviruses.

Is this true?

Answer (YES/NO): NO